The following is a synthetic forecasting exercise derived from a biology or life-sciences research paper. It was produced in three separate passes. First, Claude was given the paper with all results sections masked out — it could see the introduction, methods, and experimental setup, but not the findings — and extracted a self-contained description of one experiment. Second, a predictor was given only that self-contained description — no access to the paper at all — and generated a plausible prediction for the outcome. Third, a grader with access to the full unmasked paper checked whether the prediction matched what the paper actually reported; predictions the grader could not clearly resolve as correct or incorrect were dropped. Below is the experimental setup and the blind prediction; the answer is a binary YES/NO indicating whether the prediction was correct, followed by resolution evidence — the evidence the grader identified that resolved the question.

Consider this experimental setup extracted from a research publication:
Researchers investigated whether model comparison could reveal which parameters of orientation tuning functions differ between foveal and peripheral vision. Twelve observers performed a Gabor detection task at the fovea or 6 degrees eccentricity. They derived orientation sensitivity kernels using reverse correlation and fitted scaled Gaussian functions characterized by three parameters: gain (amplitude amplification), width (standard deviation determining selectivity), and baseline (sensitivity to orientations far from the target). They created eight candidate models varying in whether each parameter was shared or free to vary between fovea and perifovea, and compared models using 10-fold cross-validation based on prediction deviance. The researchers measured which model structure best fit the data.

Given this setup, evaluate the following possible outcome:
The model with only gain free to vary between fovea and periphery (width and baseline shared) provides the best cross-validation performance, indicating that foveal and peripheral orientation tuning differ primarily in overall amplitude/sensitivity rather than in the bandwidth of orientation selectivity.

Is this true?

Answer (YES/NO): NO